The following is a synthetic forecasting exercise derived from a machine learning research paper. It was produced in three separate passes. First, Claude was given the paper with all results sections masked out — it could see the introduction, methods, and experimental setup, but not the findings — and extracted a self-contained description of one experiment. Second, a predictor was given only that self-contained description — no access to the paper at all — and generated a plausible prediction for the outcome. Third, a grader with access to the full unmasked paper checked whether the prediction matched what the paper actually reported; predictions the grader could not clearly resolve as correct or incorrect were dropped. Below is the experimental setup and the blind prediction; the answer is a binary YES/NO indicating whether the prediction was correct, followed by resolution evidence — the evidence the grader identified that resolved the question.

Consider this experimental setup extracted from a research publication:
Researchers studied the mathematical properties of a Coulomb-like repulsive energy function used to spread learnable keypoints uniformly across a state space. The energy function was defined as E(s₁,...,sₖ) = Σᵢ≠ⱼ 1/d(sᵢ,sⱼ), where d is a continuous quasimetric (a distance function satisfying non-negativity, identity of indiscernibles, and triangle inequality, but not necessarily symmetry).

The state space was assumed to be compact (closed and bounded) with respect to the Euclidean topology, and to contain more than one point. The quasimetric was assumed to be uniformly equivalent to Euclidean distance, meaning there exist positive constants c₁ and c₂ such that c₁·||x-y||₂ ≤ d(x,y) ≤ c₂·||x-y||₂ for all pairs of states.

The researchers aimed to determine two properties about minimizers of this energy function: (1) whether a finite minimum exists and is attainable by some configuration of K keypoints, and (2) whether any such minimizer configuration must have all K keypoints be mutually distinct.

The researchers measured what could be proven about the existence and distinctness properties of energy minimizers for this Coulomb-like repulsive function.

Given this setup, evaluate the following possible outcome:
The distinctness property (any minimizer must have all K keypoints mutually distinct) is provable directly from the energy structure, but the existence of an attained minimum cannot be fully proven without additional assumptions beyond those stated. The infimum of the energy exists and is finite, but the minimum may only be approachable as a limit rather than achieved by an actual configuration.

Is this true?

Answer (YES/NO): NO